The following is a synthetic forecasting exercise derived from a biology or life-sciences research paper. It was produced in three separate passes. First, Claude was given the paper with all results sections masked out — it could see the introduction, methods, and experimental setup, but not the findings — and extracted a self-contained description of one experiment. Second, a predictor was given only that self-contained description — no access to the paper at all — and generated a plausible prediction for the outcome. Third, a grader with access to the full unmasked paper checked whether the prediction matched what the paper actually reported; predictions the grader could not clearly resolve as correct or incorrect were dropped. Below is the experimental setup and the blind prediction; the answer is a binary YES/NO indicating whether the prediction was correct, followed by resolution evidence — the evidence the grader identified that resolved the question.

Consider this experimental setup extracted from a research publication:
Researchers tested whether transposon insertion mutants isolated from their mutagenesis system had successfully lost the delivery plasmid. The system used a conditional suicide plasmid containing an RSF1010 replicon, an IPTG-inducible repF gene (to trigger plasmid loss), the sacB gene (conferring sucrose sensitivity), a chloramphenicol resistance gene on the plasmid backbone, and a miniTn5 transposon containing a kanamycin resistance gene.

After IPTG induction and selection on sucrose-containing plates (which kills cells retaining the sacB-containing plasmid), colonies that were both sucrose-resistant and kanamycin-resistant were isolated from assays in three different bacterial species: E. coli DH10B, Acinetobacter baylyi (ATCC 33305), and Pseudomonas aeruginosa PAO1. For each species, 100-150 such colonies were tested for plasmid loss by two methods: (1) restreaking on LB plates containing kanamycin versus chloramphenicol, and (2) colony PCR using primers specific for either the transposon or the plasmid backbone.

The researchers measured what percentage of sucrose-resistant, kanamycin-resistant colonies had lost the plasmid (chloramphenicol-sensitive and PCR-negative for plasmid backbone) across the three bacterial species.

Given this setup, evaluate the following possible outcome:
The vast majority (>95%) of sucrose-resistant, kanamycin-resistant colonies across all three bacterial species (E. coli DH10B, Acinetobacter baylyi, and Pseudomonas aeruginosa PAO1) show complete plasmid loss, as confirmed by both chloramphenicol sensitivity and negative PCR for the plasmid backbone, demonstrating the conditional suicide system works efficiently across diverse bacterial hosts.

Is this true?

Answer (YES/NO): YES